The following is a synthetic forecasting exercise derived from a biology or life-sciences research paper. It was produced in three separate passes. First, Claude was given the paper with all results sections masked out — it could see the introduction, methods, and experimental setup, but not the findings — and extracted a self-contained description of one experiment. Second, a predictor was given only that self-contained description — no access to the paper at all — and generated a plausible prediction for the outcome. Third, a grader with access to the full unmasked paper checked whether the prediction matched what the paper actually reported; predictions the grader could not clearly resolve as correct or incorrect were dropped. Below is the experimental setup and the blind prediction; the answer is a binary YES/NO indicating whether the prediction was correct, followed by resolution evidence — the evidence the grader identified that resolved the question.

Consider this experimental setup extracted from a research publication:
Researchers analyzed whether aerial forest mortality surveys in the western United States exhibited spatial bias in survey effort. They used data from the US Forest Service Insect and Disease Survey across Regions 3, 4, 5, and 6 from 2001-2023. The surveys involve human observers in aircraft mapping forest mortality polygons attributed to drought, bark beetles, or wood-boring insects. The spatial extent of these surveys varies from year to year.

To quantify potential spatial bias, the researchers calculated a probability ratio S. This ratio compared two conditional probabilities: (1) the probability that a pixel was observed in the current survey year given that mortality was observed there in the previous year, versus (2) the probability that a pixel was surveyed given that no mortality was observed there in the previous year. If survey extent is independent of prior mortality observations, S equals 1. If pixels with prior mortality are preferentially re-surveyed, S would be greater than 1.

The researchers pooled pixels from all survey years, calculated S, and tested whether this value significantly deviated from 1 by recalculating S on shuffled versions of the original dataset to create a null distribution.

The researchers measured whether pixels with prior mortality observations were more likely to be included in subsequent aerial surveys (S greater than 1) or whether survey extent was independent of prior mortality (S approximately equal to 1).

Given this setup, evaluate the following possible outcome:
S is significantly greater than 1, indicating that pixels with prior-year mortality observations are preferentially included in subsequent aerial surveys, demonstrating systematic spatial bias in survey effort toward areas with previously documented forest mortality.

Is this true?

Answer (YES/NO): YES